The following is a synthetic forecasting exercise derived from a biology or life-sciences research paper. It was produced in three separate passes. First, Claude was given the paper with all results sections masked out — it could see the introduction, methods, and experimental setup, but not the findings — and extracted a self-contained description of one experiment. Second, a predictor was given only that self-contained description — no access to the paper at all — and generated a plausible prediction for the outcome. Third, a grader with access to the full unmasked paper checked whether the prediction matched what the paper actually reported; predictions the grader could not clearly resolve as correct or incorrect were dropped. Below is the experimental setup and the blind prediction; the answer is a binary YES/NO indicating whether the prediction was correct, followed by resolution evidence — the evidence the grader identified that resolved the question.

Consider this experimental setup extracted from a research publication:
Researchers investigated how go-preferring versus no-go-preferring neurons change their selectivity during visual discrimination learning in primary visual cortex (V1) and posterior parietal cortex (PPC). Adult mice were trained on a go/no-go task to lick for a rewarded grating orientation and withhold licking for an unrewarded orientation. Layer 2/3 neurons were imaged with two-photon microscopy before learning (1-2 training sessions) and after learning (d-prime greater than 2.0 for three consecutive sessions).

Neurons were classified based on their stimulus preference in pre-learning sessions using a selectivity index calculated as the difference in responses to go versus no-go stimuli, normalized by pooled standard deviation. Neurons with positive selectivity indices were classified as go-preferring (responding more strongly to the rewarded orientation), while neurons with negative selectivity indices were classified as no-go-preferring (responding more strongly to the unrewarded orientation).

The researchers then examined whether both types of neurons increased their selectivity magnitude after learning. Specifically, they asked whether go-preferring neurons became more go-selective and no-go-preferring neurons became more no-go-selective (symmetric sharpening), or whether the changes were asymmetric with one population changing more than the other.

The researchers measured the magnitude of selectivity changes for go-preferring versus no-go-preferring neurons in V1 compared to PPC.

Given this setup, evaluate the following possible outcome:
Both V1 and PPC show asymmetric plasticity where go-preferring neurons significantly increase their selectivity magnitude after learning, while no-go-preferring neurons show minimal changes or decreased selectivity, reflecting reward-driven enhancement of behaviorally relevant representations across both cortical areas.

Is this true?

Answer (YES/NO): NO